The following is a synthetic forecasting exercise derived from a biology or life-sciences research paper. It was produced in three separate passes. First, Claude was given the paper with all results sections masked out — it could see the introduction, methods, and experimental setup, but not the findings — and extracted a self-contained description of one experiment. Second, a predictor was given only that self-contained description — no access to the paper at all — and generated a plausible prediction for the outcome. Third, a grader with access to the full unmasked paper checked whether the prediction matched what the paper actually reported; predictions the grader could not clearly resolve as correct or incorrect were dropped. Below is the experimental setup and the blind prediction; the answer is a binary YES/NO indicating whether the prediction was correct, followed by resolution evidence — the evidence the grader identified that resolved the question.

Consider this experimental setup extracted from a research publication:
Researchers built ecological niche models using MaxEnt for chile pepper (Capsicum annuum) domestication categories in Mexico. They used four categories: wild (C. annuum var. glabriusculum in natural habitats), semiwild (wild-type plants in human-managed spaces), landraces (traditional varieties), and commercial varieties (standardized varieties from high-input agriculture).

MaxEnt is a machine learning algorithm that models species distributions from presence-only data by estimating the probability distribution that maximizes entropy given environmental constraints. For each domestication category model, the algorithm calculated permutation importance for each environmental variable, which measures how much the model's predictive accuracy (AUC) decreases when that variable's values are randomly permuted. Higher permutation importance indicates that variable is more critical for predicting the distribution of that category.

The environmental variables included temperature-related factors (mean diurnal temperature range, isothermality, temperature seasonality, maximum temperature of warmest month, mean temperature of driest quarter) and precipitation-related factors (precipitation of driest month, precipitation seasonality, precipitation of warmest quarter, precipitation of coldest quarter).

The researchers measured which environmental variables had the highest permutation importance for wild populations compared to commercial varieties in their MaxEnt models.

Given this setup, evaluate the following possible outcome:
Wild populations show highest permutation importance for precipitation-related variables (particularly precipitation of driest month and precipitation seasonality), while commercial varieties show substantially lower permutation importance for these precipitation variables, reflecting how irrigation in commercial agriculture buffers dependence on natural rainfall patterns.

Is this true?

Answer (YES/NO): NO